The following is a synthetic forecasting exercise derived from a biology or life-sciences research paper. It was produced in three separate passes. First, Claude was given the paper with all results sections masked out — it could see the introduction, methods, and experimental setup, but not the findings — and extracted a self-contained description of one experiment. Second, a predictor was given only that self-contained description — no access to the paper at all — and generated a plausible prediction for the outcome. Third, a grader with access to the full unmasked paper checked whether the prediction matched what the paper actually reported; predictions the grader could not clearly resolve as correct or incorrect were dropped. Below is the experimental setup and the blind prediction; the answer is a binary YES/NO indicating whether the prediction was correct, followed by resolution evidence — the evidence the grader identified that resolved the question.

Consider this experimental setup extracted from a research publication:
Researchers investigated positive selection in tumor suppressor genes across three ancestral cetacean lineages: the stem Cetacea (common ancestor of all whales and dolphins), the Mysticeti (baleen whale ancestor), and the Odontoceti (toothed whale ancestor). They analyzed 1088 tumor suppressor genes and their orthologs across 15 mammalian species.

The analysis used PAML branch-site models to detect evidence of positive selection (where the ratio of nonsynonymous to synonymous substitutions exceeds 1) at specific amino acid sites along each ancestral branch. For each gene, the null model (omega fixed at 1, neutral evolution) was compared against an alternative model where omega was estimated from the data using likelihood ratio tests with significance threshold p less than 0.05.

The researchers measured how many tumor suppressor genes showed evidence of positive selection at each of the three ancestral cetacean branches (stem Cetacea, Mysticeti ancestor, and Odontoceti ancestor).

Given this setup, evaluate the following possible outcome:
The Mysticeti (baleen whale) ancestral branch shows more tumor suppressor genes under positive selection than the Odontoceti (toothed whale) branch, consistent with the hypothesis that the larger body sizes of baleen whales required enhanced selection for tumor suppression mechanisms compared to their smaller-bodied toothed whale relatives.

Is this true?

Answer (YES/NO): YES